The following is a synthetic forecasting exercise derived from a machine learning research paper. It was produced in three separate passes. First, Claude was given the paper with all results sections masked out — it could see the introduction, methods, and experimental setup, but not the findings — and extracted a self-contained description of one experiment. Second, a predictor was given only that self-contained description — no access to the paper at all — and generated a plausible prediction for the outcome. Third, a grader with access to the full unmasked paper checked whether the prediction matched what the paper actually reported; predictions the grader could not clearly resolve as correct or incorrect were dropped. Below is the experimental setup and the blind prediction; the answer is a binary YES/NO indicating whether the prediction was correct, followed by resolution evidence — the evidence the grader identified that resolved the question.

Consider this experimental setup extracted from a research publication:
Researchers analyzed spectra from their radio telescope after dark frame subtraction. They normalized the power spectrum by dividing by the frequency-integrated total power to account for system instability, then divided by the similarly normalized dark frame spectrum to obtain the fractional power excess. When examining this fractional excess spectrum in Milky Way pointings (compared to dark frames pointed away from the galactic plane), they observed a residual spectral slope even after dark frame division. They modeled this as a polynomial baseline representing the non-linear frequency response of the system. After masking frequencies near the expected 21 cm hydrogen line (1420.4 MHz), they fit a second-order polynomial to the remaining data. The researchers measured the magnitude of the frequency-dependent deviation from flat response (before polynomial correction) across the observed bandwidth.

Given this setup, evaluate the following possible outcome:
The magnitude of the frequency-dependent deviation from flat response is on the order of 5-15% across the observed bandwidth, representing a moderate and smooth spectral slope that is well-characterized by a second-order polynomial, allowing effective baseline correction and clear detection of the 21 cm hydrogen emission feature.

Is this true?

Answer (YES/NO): NO